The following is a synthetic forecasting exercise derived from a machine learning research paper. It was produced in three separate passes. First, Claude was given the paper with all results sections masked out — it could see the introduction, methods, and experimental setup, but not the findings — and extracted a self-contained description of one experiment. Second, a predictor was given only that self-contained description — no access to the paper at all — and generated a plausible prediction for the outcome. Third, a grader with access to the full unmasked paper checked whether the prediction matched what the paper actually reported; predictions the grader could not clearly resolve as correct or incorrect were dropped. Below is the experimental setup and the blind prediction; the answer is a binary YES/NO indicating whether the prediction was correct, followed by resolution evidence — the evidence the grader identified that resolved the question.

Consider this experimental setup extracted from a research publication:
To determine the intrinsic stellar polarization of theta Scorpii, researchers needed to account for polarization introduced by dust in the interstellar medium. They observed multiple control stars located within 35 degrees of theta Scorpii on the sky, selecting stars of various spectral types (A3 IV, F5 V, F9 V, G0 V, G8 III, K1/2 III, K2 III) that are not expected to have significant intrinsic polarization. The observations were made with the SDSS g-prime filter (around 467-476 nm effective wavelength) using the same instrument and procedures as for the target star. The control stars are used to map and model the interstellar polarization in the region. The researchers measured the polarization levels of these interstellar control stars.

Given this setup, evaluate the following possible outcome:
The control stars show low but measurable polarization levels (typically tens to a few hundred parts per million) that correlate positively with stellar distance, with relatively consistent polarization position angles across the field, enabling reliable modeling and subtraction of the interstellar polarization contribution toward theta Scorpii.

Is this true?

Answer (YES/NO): NO